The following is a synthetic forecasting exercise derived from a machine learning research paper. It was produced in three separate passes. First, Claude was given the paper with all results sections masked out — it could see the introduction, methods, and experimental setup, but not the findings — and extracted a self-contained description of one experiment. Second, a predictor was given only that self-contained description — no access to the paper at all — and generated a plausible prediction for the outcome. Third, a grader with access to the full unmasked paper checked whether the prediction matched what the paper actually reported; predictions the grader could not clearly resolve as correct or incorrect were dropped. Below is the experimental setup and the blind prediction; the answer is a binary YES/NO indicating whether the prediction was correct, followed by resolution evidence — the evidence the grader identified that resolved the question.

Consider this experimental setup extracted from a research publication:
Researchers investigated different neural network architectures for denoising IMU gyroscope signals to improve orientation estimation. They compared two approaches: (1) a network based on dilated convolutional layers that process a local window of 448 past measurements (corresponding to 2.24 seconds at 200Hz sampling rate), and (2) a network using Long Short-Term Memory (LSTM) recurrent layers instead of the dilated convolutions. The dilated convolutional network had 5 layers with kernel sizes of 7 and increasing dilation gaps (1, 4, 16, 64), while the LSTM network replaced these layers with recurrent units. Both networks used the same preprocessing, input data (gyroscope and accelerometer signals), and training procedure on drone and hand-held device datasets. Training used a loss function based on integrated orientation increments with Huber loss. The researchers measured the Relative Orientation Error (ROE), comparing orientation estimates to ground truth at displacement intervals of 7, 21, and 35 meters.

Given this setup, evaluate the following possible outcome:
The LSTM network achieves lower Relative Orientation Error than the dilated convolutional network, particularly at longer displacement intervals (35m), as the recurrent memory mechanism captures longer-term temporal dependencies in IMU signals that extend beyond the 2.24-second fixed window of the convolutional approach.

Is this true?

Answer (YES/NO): NO